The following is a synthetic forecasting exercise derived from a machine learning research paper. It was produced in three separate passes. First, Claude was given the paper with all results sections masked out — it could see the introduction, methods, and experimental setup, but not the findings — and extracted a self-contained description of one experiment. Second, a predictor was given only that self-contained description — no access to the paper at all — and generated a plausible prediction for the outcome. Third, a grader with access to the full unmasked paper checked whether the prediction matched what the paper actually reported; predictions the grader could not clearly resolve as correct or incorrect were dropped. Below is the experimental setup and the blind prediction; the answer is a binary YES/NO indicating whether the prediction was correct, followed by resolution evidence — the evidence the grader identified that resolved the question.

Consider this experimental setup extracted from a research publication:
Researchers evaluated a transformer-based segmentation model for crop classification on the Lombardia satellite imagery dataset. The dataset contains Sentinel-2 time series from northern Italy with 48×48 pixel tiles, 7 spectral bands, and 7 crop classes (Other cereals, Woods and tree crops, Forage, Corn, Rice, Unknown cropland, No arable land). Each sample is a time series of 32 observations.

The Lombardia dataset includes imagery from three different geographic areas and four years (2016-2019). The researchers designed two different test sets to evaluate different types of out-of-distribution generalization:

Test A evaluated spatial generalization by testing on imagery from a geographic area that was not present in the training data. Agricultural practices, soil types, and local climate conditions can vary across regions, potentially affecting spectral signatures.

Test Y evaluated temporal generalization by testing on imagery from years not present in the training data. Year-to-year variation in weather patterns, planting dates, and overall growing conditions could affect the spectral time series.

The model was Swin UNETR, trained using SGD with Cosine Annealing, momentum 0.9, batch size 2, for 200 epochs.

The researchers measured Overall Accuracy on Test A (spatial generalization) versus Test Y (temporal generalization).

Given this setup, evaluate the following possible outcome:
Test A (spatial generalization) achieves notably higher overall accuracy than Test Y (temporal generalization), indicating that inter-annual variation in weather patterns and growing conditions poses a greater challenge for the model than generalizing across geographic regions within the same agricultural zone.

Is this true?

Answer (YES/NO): NO